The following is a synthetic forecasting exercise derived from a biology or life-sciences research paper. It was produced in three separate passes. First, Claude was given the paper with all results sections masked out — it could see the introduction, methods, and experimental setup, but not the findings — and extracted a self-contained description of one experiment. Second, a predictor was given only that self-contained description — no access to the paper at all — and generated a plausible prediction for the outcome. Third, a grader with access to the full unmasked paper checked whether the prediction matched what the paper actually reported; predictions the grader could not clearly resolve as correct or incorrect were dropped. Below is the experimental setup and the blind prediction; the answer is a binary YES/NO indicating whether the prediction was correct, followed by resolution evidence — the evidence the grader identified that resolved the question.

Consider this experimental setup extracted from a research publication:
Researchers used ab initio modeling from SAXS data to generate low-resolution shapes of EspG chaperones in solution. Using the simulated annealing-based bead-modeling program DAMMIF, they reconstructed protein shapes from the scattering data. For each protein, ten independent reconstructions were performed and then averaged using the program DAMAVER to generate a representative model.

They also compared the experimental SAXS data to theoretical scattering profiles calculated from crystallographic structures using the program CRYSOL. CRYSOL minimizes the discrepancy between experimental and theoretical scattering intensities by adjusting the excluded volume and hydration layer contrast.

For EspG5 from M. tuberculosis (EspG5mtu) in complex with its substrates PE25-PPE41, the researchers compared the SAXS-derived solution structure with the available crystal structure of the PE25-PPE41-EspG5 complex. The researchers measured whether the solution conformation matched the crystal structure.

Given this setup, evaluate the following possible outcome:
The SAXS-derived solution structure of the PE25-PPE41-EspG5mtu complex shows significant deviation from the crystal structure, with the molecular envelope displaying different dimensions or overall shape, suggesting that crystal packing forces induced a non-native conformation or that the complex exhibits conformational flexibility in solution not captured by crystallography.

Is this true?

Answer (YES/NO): NO